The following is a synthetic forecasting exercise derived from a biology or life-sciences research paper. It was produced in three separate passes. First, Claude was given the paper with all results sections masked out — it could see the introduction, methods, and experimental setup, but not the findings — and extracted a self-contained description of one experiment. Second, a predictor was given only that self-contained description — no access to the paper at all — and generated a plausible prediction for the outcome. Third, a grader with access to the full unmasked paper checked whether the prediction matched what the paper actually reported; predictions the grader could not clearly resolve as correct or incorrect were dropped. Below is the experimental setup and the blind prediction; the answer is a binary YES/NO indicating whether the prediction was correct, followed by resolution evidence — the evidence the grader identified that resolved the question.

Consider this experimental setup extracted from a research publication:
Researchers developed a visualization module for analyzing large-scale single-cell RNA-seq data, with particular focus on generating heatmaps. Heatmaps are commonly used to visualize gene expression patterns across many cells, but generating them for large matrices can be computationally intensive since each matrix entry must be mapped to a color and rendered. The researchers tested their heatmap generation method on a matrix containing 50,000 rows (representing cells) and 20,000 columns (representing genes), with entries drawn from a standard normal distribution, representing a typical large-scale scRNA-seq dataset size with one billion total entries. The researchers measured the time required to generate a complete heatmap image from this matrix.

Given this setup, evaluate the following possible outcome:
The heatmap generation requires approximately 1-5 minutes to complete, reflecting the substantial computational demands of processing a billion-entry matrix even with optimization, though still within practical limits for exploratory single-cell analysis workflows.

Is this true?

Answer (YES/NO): NO